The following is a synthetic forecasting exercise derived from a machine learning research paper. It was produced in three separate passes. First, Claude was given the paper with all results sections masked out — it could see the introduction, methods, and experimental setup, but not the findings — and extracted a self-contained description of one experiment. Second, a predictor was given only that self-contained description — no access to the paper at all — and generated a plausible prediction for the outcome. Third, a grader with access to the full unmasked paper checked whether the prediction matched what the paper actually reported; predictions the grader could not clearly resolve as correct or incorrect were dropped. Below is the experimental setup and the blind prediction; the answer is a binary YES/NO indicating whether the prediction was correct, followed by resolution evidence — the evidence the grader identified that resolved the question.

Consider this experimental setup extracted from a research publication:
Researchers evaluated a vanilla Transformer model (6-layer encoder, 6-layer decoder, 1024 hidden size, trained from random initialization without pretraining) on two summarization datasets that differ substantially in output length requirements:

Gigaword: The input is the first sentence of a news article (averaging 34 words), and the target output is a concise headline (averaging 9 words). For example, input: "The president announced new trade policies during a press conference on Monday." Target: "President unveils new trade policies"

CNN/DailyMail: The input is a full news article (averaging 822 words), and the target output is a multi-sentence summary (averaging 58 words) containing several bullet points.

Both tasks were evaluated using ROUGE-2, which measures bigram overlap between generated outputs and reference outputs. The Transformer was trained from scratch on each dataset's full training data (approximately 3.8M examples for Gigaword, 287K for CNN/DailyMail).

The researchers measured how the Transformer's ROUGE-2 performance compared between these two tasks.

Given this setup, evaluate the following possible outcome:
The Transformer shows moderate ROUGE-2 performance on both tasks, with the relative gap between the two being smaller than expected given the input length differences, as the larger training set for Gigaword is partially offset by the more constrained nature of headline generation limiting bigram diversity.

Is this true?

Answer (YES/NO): NO